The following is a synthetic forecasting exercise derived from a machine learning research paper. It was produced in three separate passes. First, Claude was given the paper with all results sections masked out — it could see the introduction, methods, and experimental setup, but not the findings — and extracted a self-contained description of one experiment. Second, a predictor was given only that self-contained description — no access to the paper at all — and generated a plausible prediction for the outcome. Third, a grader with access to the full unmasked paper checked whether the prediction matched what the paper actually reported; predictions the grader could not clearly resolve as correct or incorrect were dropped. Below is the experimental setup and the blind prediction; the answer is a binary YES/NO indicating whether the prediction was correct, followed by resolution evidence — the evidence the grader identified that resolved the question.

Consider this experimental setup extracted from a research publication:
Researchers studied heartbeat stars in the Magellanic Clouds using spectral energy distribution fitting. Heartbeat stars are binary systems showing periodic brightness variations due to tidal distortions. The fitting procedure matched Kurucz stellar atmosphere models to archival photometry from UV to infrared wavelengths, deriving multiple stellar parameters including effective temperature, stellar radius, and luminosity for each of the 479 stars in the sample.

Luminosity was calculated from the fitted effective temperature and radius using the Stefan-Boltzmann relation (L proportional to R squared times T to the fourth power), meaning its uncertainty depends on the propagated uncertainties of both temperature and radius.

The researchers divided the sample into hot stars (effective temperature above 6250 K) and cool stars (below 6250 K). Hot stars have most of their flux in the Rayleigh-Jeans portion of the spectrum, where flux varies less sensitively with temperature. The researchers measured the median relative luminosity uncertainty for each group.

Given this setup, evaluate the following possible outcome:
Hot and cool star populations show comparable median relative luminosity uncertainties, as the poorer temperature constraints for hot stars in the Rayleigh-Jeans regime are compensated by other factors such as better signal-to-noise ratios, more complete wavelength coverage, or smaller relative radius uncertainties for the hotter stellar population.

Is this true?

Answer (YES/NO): NO